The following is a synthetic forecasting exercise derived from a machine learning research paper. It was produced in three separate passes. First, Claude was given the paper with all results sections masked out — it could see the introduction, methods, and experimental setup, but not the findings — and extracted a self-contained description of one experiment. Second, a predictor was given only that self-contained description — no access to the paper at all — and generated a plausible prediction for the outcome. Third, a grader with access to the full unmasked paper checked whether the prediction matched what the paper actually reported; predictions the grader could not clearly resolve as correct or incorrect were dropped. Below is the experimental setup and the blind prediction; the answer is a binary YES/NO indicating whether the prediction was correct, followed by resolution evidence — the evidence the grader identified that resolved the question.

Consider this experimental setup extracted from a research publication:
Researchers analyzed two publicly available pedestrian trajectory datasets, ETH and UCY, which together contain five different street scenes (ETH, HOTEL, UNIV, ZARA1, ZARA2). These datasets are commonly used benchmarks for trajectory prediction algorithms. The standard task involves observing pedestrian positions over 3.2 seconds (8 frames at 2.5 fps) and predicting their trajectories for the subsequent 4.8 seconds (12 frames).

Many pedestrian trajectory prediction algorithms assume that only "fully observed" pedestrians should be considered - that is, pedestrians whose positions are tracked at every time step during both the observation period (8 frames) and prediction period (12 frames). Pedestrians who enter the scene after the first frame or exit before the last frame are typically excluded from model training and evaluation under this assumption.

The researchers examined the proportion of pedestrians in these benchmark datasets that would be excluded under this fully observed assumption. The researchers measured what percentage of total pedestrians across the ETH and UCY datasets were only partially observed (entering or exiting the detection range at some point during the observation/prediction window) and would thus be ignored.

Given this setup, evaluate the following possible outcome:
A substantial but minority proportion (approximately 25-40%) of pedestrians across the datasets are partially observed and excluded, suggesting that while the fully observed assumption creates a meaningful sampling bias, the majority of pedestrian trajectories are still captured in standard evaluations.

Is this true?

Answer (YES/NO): NO